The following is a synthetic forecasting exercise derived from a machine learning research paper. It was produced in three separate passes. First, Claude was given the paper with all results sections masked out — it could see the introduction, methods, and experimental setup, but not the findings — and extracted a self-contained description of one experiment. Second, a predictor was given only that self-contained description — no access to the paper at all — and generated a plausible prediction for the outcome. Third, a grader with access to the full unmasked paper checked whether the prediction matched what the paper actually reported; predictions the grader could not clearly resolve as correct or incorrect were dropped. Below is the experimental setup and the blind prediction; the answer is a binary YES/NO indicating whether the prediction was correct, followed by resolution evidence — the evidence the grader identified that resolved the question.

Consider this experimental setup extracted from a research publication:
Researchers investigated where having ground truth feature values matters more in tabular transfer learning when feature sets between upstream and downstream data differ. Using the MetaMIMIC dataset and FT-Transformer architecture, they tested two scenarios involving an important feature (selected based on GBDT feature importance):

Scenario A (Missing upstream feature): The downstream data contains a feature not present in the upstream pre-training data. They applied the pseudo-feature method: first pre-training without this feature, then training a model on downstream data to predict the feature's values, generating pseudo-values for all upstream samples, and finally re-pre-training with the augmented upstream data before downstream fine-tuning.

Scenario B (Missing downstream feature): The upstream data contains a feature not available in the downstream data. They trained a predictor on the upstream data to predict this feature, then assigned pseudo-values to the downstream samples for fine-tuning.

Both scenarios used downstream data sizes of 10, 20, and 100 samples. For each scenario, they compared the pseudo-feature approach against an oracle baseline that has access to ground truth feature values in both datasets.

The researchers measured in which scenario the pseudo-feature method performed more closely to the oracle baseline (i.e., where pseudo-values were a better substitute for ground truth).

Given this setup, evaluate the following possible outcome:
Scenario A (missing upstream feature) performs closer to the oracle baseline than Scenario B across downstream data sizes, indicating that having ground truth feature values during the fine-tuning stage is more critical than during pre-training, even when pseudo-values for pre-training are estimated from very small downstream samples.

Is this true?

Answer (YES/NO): YES